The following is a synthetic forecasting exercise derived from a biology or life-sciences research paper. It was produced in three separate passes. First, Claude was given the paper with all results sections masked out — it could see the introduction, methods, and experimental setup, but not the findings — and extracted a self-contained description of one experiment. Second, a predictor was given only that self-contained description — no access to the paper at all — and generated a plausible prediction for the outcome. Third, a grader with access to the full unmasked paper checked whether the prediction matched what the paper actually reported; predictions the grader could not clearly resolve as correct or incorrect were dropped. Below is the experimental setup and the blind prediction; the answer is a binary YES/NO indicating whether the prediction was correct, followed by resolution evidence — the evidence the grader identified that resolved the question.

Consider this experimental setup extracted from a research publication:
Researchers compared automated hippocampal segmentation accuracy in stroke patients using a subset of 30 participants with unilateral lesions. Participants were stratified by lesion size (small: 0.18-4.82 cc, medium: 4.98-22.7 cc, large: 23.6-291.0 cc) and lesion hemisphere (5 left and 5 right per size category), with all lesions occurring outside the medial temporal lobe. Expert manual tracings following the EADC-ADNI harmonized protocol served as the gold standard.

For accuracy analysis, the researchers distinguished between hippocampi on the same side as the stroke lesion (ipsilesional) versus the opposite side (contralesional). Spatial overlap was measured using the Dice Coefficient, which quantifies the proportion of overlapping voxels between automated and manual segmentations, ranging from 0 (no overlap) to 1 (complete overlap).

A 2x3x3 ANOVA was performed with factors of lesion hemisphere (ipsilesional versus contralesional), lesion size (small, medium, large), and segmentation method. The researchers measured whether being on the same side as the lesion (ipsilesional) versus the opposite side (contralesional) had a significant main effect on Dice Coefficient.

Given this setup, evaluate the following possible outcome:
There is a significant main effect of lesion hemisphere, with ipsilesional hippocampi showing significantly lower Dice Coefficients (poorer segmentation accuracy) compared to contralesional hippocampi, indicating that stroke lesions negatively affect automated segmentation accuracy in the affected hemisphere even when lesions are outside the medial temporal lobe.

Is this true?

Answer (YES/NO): NO